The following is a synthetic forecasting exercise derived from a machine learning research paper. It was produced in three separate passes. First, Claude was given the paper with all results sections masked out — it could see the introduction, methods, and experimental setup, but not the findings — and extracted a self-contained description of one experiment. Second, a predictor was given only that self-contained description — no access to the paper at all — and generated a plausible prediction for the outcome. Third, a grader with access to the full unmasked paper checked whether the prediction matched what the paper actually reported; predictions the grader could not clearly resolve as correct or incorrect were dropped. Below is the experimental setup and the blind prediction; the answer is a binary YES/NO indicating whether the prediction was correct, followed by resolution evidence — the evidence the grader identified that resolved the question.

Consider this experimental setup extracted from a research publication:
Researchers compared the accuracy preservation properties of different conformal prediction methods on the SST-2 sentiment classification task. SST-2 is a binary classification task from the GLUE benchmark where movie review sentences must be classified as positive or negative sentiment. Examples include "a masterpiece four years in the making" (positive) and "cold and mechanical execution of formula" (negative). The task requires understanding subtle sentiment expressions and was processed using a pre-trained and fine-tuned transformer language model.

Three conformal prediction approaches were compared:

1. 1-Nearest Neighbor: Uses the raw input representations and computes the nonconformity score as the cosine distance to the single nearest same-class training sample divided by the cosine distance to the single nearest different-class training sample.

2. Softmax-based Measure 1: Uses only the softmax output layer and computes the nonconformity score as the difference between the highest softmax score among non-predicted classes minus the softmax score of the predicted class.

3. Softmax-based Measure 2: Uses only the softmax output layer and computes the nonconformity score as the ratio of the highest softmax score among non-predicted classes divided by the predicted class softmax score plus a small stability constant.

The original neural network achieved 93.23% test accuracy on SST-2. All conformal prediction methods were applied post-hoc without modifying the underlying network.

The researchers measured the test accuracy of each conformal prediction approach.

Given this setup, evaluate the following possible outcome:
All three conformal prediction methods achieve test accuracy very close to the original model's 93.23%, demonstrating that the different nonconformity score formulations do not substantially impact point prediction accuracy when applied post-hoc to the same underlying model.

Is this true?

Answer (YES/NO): NO